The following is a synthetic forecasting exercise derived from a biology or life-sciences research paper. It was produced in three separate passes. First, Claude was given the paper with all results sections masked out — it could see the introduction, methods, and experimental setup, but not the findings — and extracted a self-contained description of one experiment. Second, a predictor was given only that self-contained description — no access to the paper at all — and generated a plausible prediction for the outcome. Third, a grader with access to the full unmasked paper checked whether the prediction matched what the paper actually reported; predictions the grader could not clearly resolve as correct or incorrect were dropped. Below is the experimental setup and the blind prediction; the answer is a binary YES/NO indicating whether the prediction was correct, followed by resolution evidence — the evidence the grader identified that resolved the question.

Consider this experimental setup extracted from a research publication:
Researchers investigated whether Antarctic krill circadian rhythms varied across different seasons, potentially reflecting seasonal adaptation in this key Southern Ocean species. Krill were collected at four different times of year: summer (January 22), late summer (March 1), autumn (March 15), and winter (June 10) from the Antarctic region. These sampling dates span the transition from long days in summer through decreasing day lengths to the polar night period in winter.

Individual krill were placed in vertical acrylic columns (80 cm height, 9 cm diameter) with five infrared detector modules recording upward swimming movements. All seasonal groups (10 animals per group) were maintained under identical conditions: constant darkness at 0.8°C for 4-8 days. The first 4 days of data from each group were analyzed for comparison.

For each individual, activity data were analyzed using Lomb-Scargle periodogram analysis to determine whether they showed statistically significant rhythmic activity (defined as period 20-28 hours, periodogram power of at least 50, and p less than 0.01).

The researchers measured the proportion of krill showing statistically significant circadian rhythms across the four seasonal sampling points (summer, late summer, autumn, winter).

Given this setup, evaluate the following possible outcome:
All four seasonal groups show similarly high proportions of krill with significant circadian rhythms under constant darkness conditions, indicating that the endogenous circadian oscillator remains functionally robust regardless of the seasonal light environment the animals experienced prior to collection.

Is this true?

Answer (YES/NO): NO